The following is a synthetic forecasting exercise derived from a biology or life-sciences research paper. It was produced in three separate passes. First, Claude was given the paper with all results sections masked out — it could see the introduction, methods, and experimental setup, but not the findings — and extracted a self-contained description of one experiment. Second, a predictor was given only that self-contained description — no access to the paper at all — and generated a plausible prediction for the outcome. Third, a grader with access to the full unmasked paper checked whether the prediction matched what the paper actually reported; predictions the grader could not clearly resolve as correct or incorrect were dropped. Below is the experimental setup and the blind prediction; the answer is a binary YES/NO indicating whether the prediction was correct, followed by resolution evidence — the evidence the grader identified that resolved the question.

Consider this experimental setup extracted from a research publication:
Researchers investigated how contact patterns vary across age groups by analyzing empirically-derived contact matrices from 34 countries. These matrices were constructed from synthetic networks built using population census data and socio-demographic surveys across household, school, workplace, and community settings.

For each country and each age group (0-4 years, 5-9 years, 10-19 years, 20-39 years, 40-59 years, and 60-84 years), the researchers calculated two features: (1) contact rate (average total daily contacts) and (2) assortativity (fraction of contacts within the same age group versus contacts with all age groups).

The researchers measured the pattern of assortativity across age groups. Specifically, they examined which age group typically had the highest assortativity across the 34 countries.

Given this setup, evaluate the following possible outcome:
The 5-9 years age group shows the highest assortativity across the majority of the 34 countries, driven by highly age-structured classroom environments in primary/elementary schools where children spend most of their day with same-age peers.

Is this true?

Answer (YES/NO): NO